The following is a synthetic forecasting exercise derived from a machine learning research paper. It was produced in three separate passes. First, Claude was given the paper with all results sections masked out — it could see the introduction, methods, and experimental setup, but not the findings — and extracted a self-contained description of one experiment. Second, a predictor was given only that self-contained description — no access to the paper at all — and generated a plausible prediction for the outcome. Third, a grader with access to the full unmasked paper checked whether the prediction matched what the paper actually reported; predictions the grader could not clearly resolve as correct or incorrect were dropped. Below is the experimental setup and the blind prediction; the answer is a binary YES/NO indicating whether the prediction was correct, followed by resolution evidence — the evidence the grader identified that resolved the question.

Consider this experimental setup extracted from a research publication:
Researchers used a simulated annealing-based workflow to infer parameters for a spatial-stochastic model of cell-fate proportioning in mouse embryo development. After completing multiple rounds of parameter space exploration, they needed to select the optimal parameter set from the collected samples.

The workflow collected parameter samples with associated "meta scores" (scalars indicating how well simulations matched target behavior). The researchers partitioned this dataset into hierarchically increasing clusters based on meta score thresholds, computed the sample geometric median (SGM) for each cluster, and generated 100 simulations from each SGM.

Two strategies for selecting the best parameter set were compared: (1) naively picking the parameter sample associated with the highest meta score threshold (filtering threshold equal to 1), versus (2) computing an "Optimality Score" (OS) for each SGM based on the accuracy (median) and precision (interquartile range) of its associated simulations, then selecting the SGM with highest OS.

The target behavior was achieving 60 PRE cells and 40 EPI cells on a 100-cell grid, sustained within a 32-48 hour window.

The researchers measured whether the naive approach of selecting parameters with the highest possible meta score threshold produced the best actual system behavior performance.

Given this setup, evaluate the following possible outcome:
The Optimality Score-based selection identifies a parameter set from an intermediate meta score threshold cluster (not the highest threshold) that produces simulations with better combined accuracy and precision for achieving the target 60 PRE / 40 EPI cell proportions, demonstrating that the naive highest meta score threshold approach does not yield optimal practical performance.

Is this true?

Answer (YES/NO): YES